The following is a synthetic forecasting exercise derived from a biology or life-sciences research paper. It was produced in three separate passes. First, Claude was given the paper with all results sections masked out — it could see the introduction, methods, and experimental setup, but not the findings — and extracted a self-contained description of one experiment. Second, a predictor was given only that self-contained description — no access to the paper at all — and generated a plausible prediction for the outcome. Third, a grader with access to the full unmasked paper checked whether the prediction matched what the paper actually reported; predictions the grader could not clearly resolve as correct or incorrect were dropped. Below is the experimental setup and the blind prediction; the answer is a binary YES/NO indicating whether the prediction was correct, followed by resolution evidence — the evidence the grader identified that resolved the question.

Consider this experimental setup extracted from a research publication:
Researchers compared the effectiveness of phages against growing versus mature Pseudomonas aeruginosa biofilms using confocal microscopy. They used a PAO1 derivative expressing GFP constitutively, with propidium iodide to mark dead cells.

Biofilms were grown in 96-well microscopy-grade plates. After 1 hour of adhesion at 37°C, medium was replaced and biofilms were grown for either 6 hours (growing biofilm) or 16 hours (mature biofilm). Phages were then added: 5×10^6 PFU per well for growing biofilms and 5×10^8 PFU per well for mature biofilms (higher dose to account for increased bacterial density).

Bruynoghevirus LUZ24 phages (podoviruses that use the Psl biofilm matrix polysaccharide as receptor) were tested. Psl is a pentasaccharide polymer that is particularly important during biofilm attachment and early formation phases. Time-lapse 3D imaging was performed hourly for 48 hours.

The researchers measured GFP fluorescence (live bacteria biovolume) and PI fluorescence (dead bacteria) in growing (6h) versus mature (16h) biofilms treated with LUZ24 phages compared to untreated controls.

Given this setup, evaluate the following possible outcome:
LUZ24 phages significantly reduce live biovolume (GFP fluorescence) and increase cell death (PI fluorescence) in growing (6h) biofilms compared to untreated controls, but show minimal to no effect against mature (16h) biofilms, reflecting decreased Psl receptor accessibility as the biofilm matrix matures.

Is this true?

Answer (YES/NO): NO